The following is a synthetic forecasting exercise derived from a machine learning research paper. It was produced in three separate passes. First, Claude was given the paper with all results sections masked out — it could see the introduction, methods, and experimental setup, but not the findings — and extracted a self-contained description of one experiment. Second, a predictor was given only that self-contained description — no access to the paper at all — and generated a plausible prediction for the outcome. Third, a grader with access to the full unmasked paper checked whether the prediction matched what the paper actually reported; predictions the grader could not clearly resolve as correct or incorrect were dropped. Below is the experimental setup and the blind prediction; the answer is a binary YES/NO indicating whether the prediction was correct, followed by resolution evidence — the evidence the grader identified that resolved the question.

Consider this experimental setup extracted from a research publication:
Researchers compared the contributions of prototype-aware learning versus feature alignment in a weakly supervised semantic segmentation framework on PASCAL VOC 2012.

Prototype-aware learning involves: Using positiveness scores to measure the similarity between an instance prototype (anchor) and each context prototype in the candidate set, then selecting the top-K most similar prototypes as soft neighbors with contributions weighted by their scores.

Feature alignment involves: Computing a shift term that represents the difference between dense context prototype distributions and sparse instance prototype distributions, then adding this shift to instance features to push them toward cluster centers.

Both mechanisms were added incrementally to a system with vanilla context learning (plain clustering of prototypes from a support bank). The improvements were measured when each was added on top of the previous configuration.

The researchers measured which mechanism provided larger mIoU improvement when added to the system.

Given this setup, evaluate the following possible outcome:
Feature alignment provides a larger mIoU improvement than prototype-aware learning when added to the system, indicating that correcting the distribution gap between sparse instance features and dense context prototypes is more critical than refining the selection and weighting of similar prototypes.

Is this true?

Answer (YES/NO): NO